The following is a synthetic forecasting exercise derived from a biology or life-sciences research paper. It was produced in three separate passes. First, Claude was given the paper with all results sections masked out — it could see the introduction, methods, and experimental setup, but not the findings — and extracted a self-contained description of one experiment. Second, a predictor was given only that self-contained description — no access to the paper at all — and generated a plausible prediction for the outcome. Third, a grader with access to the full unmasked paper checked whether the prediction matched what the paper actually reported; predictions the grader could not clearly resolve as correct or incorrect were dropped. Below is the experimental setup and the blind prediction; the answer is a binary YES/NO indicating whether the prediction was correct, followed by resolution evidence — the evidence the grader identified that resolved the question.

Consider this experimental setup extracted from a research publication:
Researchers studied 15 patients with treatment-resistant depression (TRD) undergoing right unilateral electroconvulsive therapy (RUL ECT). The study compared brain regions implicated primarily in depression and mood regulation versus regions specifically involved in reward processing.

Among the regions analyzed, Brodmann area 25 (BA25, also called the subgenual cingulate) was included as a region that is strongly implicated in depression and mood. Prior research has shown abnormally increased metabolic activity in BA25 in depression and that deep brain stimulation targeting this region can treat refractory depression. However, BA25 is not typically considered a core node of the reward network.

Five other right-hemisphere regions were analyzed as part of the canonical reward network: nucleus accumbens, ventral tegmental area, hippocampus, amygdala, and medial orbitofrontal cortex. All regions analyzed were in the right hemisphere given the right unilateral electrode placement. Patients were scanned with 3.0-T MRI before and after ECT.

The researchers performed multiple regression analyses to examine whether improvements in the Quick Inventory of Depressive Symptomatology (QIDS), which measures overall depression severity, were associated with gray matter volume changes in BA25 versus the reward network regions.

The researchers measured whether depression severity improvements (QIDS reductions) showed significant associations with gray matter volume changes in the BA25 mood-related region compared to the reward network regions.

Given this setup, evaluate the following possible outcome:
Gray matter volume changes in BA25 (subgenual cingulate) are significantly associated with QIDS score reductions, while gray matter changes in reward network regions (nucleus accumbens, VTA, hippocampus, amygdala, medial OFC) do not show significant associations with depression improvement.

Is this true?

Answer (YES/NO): NO